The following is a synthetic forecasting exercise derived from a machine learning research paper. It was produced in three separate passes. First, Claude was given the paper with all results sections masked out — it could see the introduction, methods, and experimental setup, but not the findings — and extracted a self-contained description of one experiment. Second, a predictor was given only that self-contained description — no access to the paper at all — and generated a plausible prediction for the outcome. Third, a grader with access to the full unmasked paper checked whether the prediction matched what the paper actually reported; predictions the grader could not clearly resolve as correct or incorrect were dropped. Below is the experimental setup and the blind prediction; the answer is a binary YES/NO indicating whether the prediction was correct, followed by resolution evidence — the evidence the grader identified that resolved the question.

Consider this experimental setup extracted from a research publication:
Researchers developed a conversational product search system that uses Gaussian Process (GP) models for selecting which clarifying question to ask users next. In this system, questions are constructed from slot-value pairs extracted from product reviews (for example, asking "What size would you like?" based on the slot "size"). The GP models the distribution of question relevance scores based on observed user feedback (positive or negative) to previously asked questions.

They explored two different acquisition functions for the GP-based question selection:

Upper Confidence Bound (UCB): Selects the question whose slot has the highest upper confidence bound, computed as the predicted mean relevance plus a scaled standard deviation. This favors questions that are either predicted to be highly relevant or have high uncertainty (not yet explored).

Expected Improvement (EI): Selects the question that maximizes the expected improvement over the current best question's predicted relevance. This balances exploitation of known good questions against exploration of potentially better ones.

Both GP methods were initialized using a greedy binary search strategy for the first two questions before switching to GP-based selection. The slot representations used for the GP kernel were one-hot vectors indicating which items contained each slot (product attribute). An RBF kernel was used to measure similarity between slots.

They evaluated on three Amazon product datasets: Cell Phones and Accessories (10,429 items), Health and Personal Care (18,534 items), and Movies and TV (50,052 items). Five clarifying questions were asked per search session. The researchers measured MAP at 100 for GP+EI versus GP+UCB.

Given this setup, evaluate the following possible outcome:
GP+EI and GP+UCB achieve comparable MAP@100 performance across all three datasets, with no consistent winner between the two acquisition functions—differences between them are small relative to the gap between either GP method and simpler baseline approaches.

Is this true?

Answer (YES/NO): NO